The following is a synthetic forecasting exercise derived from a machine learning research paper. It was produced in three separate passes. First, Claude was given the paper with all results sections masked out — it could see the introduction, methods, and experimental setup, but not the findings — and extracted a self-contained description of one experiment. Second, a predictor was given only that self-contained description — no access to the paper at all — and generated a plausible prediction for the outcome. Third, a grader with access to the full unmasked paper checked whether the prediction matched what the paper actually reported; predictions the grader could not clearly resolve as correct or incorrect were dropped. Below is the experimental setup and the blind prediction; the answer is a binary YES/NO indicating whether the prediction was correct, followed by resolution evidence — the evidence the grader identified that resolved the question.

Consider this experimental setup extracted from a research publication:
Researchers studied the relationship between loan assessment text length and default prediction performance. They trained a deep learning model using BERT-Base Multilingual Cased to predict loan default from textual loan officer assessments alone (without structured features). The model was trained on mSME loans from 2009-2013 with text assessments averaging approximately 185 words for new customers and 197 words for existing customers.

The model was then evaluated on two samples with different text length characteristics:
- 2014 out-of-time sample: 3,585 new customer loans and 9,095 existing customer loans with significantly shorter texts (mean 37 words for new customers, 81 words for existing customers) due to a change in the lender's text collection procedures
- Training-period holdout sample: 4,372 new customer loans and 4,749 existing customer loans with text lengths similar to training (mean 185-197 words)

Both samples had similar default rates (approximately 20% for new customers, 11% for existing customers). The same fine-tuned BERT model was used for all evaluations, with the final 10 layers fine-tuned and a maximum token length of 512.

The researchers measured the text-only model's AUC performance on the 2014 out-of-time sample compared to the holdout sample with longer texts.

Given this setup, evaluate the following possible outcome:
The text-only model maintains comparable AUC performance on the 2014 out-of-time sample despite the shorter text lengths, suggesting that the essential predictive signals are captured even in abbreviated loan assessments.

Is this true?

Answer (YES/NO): NO